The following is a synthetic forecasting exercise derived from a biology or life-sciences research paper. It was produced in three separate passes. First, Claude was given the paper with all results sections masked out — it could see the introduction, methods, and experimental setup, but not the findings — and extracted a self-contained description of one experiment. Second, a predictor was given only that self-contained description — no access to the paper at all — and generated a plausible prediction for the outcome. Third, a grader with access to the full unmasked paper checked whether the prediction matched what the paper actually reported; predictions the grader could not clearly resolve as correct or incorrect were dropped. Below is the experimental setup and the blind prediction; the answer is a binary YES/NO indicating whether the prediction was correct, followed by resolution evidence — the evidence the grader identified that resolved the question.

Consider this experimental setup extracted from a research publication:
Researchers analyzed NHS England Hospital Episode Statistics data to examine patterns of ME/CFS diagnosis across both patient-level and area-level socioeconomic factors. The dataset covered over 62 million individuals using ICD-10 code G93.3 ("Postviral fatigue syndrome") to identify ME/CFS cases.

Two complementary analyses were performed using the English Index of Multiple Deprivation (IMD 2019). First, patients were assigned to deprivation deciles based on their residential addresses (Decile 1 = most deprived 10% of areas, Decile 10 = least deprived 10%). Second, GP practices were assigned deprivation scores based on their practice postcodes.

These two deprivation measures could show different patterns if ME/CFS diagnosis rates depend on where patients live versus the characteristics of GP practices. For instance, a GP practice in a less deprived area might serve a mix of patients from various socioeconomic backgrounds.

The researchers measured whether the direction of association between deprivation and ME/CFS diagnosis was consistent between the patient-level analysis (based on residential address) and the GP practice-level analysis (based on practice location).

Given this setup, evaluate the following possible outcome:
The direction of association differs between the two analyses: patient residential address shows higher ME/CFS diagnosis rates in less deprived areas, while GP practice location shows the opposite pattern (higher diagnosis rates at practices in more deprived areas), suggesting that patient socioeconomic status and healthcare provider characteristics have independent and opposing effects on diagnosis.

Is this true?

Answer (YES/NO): NO